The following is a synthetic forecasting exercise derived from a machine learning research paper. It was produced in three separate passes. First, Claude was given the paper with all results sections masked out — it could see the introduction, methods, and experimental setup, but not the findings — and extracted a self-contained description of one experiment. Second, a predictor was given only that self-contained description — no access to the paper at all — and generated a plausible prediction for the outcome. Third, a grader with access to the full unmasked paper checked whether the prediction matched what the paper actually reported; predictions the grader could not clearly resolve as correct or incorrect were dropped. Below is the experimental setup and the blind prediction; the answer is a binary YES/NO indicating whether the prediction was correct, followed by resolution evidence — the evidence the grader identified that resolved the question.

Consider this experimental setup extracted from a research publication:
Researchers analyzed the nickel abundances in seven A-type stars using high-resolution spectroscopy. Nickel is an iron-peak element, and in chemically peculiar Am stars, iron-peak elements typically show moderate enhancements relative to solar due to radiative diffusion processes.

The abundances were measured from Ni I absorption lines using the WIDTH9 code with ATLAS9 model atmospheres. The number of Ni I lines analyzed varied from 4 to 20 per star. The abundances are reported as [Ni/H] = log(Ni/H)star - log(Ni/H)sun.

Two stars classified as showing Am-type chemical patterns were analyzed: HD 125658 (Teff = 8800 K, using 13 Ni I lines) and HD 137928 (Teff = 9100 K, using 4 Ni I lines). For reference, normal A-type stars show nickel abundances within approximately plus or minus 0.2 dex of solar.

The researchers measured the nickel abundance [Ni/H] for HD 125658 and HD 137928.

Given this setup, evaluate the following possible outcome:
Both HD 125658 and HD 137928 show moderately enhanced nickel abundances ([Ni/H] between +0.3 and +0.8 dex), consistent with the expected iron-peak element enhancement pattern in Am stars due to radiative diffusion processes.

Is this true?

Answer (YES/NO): YES